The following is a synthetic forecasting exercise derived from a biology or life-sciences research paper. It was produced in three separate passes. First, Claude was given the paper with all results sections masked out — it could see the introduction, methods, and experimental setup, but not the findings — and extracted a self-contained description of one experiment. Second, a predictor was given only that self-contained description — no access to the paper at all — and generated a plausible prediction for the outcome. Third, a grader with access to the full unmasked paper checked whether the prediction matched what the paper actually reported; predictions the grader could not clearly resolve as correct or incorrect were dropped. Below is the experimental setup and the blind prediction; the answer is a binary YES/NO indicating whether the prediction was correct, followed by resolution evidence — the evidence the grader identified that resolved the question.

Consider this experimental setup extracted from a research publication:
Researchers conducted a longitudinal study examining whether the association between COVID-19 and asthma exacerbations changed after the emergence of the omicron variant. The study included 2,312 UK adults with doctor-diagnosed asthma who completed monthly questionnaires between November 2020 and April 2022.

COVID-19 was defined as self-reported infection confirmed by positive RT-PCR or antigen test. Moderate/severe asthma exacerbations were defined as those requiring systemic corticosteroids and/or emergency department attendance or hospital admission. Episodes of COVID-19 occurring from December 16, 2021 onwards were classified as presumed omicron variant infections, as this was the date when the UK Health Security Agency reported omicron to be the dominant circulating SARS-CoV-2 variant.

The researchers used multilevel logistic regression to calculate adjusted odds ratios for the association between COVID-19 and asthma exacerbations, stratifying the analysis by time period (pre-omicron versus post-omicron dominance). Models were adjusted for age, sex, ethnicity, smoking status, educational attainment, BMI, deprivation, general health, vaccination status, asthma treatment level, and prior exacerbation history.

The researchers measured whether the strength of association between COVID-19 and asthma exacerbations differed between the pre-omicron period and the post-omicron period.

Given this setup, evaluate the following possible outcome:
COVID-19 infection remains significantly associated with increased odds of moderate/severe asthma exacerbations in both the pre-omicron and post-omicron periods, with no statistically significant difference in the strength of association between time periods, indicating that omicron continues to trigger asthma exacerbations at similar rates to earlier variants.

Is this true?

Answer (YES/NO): YES